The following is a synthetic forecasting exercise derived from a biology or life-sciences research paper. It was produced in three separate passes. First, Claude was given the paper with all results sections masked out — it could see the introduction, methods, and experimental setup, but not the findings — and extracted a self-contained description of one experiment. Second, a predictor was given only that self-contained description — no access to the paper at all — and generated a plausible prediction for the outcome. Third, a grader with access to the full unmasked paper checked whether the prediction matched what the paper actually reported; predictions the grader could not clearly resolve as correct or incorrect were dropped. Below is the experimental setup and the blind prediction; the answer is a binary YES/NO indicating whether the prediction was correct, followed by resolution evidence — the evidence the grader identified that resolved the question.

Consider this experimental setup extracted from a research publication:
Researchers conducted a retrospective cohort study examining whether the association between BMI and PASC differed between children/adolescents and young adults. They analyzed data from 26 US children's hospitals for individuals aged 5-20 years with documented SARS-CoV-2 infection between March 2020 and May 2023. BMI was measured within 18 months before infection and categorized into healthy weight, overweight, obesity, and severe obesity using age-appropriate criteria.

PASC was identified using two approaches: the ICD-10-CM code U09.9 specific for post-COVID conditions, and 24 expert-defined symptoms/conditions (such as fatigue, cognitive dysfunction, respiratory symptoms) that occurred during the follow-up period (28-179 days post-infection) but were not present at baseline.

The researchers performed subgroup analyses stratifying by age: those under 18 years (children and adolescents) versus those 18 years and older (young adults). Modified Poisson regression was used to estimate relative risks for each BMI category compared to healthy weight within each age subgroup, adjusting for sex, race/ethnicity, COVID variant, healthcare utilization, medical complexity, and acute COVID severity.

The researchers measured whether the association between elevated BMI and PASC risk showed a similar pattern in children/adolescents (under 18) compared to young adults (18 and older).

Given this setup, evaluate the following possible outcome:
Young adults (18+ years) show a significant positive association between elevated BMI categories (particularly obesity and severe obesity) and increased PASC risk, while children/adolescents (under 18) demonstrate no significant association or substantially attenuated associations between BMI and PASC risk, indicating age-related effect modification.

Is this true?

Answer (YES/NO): NO